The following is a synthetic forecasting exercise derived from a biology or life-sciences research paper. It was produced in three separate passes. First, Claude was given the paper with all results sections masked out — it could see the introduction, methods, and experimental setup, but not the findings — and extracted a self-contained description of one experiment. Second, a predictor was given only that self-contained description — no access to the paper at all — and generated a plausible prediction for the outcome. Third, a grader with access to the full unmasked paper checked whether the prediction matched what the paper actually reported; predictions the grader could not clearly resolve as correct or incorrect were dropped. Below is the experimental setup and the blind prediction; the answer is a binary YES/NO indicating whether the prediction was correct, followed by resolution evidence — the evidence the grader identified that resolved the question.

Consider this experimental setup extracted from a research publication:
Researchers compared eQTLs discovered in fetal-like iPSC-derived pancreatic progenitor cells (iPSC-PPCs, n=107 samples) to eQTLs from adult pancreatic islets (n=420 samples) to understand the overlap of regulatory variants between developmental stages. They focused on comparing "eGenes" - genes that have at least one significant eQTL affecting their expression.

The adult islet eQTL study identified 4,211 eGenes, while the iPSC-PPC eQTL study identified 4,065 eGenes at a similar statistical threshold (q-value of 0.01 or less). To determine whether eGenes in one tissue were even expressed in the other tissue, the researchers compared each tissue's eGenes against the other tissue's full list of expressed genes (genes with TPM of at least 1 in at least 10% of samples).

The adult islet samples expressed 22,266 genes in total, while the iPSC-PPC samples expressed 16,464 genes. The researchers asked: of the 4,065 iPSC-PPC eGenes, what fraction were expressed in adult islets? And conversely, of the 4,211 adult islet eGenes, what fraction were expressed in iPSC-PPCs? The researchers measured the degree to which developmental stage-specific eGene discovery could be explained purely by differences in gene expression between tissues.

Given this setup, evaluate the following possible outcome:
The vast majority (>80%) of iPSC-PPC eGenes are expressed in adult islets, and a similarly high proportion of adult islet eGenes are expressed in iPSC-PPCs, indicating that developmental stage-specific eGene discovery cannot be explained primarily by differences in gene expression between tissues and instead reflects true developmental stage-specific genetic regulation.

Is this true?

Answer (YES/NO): NO